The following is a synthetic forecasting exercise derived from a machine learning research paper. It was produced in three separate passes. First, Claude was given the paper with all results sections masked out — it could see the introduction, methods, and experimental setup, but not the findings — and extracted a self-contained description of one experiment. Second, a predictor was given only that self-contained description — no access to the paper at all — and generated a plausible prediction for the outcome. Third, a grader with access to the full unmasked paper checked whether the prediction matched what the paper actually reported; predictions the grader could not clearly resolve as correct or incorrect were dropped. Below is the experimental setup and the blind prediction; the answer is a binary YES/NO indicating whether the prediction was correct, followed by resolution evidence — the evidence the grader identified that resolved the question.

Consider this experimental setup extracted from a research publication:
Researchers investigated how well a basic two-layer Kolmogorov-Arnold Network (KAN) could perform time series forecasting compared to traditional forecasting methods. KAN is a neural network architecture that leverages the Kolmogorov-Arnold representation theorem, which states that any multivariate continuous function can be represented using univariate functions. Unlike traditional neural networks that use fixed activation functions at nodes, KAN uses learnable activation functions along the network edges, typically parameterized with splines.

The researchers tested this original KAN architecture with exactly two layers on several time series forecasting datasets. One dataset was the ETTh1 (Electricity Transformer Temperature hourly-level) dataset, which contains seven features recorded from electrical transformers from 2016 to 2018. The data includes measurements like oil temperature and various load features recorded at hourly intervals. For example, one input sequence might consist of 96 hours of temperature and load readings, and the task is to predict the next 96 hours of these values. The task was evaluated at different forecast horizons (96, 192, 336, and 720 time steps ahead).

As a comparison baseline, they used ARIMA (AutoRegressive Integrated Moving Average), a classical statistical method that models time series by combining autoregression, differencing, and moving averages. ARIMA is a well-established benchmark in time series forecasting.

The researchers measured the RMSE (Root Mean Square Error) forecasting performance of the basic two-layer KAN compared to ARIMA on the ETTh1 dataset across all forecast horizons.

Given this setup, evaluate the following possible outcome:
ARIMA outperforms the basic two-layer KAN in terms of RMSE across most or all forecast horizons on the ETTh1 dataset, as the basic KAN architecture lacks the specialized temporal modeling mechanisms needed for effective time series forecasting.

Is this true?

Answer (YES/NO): YES